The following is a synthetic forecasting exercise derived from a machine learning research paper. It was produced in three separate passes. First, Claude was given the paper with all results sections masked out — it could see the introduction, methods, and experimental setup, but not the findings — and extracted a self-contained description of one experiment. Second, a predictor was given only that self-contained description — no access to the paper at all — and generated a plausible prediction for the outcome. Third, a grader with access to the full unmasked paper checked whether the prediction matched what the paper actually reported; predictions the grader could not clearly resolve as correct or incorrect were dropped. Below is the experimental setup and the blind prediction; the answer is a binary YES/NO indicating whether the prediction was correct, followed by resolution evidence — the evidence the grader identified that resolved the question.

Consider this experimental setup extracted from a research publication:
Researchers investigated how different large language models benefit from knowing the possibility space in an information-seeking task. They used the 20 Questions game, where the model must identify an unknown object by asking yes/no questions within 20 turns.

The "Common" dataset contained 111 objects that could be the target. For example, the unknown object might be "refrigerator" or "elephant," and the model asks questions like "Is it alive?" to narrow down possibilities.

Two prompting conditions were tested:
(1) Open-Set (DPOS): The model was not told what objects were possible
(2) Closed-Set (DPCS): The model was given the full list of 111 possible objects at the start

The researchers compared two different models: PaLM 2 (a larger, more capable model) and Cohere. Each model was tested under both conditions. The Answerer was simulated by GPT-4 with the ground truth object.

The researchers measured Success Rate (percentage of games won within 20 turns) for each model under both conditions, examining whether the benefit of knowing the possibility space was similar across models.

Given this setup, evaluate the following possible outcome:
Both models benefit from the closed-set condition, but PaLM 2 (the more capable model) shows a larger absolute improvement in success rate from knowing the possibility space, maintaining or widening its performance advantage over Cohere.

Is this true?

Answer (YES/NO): NO